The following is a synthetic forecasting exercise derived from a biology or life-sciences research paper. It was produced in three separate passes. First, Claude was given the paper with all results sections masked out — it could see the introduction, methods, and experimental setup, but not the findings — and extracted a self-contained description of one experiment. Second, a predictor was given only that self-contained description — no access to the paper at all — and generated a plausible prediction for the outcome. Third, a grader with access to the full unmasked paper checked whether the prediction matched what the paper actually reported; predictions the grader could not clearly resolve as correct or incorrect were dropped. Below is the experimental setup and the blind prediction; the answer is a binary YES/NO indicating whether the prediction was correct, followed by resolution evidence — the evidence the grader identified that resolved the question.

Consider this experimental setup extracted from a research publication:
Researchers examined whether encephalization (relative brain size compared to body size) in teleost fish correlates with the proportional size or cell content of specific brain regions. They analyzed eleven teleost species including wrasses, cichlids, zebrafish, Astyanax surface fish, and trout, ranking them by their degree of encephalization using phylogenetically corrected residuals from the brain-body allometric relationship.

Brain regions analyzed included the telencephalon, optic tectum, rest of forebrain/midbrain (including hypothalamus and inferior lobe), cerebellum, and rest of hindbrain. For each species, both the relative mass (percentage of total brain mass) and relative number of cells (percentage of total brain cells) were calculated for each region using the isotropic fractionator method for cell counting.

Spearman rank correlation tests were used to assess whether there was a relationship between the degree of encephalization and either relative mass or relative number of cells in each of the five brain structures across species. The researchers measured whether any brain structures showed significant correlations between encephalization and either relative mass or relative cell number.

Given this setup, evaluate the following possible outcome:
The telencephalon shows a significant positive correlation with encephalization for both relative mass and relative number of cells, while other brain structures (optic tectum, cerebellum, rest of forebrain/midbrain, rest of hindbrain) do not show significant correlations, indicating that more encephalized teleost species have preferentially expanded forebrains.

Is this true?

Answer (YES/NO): NO